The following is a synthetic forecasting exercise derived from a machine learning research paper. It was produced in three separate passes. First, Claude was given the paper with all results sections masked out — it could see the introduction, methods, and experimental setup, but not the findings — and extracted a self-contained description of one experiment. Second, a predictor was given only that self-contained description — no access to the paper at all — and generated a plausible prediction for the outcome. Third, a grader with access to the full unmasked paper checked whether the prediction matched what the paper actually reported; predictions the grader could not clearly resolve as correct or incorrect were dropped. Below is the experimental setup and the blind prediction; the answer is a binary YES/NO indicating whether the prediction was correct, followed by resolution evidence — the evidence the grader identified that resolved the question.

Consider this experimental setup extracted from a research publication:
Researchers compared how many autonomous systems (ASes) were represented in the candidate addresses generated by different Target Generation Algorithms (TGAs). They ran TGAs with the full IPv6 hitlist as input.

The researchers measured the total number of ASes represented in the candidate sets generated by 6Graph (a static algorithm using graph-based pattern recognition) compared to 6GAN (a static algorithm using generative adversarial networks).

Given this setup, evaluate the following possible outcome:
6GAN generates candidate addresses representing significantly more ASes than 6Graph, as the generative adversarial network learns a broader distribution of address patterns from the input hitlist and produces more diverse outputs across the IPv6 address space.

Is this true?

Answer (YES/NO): NO